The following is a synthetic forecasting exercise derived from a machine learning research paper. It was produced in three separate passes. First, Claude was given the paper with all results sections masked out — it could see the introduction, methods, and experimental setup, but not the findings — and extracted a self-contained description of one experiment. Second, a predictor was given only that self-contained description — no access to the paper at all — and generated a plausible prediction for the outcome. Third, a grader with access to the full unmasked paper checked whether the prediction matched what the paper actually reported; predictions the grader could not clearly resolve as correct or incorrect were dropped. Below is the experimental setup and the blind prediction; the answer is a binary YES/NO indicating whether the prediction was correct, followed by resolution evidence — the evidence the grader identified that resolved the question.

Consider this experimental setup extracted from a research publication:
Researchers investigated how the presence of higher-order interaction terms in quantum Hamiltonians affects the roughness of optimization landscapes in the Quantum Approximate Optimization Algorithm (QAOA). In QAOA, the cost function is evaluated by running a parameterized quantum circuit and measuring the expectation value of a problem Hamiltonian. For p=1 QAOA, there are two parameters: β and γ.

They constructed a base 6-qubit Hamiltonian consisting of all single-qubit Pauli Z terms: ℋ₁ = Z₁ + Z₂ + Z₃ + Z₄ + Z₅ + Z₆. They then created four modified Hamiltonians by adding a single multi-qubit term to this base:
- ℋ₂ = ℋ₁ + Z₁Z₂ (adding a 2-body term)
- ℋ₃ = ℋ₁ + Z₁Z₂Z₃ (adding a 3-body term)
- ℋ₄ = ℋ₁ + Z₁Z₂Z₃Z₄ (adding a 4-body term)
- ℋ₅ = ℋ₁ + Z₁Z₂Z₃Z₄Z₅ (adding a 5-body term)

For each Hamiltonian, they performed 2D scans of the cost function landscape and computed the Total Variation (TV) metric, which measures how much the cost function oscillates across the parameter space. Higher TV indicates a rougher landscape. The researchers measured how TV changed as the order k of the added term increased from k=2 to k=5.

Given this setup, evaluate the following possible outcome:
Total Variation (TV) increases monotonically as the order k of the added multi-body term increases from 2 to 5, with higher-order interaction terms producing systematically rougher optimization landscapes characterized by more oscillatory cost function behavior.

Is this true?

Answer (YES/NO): YES